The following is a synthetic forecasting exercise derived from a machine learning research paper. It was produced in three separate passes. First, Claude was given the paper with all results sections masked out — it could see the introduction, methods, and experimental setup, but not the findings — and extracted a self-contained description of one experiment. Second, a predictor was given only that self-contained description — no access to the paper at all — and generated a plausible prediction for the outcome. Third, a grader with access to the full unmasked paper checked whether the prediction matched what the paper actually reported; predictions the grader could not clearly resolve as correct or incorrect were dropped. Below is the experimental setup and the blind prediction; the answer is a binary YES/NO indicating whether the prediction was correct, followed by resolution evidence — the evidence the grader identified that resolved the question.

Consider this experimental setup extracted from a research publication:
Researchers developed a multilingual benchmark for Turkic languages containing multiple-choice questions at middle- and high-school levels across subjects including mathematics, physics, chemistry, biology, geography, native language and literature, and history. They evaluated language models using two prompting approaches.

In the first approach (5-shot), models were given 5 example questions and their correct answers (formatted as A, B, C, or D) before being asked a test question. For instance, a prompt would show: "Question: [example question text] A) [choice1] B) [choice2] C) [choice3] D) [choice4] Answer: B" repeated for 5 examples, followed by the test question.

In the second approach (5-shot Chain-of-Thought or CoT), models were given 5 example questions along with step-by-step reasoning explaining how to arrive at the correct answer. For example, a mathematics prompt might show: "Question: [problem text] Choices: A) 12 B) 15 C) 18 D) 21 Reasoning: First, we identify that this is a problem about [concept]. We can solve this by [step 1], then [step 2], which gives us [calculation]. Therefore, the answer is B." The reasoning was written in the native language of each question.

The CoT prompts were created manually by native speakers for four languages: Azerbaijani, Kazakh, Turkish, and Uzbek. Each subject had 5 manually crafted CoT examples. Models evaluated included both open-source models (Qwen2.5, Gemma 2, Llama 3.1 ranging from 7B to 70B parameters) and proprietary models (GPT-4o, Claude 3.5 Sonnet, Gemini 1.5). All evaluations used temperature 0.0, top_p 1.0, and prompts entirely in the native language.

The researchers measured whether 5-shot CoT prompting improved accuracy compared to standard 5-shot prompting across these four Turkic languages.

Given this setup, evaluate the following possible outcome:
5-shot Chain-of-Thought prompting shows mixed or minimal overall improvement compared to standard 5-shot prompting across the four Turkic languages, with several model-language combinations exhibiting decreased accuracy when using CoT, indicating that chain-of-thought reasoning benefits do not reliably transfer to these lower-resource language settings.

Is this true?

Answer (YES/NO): NO